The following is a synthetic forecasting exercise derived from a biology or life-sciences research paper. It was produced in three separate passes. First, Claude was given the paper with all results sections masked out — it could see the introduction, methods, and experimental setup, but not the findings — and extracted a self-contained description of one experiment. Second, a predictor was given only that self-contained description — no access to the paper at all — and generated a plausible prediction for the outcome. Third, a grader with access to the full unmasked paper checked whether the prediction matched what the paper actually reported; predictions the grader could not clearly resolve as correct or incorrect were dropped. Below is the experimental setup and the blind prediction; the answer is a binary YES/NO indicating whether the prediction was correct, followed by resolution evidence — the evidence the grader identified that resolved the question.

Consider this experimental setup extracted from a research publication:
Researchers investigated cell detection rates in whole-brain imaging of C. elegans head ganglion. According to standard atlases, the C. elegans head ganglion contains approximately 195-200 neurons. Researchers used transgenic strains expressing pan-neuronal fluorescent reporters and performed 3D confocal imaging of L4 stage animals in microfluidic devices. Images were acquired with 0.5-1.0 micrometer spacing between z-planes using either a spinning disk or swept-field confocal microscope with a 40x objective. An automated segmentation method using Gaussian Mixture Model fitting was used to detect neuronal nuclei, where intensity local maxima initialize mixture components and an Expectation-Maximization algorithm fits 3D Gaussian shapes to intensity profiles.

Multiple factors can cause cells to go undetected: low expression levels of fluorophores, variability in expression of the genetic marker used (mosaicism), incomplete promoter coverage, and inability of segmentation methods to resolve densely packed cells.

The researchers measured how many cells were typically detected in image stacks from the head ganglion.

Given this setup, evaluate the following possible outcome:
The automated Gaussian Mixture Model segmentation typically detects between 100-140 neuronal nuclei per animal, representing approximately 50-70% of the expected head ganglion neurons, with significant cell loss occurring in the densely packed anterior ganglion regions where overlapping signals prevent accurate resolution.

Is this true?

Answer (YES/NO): NO